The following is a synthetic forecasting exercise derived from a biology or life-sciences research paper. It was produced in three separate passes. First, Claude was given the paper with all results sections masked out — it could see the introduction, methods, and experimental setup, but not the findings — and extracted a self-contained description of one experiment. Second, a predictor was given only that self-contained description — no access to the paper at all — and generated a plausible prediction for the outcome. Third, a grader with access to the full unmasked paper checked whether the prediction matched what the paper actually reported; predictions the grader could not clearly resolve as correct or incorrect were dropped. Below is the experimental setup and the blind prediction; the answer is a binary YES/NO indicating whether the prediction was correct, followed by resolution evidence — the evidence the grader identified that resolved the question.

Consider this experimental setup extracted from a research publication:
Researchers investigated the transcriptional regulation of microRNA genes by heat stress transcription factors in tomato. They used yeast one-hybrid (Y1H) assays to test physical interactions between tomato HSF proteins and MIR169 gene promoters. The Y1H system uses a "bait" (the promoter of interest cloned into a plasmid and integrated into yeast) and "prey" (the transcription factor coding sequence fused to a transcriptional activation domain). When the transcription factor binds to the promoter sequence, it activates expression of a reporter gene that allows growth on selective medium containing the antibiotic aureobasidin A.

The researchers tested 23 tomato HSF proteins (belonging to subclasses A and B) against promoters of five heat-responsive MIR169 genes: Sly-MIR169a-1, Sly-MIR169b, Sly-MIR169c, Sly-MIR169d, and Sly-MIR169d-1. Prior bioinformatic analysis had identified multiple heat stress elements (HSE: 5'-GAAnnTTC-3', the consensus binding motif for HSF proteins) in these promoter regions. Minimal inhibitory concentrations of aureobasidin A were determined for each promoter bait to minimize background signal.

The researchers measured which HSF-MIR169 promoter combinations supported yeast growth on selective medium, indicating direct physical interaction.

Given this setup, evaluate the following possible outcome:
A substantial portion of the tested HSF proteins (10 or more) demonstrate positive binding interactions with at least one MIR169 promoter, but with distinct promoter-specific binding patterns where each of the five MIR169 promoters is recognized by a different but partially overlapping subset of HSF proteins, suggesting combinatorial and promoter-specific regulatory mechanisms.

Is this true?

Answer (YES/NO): NO